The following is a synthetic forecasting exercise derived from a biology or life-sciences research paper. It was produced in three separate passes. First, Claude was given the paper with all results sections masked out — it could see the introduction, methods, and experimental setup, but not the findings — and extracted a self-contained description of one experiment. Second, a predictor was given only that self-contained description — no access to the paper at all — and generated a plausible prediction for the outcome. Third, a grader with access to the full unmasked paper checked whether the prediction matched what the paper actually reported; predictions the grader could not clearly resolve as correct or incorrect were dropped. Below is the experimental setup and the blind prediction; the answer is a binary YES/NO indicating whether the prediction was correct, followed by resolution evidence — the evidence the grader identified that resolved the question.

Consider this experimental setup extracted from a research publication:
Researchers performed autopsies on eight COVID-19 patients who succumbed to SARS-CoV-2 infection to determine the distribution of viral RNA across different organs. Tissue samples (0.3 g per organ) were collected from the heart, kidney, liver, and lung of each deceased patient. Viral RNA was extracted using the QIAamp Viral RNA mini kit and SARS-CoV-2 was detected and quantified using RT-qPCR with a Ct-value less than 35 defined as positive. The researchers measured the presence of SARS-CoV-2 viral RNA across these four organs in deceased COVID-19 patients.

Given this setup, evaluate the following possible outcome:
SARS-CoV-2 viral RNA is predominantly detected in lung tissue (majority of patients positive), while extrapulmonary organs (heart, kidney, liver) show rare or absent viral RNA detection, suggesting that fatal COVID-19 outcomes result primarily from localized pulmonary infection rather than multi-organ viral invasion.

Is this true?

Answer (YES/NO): YES